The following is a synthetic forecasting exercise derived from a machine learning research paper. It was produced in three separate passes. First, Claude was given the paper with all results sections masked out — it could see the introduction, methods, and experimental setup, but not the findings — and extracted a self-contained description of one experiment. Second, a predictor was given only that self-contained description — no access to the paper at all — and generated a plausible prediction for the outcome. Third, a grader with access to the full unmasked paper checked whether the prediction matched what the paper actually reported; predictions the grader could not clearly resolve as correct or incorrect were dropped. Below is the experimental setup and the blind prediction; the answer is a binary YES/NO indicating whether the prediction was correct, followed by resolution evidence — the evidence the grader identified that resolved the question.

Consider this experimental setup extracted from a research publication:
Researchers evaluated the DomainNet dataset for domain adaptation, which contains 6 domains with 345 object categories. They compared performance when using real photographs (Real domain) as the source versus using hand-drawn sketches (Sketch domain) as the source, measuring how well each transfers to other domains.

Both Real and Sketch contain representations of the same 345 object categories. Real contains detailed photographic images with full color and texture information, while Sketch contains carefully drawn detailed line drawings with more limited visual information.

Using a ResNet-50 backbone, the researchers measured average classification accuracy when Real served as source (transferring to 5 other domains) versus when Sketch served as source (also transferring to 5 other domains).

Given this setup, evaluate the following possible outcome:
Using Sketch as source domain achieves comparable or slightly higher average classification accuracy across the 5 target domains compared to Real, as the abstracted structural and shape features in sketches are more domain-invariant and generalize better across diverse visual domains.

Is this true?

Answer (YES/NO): NO